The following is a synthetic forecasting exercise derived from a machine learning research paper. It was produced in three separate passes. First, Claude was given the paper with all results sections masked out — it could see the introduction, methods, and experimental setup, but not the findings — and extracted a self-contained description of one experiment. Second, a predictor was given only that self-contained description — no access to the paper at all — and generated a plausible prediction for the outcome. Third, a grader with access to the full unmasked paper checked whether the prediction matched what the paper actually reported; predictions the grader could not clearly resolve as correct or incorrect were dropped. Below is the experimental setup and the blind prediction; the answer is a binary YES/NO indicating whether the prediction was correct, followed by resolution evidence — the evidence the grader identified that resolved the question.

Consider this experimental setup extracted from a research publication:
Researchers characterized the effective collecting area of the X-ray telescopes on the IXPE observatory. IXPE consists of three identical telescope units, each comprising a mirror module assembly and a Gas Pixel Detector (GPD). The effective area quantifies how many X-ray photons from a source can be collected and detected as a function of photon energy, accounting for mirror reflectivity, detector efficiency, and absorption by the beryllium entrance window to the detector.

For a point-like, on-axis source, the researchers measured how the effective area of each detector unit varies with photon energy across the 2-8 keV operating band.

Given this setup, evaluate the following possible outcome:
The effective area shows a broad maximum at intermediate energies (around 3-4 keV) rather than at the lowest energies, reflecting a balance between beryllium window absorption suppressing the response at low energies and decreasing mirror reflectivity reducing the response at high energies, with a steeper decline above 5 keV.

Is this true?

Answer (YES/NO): NO